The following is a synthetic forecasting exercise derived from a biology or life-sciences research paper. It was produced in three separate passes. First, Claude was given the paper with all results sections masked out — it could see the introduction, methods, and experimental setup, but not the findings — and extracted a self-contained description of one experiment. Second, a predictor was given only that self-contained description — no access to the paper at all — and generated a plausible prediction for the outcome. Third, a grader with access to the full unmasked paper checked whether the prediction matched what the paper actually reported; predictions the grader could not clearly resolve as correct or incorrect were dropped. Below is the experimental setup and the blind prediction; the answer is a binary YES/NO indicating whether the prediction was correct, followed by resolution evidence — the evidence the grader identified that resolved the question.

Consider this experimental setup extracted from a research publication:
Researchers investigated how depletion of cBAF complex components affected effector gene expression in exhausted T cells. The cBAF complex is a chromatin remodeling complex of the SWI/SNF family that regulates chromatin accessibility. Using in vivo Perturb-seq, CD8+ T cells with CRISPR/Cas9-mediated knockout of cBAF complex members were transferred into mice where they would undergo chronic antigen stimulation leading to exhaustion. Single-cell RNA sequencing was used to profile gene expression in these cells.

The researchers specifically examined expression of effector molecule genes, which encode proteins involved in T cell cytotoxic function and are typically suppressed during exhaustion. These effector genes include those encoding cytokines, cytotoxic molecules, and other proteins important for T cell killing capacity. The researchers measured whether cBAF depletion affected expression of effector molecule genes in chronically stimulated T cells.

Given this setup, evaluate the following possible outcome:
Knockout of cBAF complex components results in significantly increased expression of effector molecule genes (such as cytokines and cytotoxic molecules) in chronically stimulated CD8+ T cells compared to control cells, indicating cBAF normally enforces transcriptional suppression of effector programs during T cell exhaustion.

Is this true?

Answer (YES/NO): YES